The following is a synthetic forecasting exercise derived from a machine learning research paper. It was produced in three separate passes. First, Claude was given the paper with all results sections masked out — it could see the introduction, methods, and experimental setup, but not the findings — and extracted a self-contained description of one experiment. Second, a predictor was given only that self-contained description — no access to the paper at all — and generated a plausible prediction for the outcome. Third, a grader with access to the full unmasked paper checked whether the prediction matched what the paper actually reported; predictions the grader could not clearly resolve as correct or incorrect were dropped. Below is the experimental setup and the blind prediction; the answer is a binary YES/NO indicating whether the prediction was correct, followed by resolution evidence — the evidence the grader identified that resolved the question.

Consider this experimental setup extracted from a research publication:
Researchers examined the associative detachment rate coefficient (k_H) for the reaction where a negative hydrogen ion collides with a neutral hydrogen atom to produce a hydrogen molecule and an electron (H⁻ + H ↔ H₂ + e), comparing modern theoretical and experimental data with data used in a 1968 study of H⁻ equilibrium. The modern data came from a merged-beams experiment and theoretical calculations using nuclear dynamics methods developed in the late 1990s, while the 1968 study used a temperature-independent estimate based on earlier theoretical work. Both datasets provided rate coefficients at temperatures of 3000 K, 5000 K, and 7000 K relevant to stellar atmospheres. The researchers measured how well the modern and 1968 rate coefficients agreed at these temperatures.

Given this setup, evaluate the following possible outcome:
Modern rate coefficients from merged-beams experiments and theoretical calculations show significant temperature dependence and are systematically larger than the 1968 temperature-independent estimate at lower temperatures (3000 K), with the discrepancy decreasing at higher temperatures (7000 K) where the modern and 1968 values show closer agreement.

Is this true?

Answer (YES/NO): YES